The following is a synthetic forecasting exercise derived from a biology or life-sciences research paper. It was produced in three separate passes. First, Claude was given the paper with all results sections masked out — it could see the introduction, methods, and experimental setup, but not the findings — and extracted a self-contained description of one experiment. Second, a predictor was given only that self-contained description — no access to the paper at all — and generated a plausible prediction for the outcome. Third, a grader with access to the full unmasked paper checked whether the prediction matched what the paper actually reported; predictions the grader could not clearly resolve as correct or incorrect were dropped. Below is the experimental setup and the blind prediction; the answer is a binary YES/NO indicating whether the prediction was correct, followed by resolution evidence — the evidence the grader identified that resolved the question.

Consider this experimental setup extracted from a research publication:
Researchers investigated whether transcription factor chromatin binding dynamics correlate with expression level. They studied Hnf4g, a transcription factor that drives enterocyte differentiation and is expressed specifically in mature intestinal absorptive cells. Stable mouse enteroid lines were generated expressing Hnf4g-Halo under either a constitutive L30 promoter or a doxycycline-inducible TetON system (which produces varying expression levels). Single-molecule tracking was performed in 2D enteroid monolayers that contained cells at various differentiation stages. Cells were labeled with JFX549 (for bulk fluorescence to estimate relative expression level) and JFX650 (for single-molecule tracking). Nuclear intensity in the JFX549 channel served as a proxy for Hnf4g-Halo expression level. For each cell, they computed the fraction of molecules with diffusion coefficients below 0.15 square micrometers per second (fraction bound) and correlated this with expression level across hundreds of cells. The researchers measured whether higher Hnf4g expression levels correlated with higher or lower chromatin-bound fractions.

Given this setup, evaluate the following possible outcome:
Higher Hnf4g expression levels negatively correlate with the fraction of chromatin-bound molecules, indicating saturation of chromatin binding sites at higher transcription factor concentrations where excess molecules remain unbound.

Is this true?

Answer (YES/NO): NO